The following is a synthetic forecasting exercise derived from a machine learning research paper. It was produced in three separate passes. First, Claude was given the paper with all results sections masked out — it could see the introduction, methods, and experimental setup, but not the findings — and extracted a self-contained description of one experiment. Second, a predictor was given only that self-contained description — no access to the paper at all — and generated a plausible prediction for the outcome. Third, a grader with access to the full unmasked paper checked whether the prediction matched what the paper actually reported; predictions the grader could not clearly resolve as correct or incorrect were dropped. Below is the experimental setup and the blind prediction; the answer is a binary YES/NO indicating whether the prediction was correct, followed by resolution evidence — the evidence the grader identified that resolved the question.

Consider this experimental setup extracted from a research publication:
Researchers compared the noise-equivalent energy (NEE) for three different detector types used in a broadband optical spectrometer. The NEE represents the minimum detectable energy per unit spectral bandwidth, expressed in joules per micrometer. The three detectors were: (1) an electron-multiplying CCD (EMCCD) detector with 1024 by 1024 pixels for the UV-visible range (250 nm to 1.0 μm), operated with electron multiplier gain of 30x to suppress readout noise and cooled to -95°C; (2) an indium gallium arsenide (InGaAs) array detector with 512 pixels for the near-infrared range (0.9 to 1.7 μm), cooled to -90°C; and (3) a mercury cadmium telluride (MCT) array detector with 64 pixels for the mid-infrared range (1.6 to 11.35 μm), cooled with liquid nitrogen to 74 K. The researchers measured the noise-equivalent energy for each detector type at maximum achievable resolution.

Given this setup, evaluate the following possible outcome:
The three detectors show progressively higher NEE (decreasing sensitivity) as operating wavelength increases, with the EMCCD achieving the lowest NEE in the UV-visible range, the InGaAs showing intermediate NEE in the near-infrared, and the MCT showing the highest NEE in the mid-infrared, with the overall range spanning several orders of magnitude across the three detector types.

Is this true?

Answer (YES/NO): NO